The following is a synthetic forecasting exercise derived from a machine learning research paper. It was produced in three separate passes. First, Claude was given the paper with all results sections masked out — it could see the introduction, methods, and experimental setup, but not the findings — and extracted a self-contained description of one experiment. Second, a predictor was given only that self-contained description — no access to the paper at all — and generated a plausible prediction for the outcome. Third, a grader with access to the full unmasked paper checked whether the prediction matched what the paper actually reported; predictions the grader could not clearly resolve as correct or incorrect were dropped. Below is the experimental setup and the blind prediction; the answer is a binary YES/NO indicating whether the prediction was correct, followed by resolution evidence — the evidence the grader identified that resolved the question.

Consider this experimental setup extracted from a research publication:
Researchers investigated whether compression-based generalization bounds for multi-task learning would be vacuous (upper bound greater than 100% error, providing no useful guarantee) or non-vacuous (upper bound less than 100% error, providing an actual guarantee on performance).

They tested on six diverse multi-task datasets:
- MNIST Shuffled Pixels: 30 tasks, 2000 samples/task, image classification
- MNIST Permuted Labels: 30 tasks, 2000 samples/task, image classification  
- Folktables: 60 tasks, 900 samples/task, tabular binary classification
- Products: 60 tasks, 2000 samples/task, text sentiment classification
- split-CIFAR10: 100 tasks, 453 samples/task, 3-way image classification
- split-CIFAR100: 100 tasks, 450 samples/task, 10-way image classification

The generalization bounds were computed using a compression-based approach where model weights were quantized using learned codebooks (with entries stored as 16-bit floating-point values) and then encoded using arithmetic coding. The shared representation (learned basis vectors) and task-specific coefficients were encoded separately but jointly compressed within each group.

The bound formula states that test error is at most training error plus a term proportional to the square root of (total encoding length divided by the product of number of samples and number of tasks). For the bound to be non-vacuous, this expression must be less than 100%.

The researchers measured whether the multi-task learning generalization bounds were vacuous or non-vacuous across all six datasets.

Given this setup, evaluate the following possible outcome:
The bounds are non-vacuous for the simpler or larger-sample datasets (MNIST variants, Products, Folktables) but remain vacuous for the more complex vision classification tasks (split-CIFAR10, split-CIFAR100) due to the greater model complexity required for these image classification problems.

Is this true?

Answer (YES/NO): NO